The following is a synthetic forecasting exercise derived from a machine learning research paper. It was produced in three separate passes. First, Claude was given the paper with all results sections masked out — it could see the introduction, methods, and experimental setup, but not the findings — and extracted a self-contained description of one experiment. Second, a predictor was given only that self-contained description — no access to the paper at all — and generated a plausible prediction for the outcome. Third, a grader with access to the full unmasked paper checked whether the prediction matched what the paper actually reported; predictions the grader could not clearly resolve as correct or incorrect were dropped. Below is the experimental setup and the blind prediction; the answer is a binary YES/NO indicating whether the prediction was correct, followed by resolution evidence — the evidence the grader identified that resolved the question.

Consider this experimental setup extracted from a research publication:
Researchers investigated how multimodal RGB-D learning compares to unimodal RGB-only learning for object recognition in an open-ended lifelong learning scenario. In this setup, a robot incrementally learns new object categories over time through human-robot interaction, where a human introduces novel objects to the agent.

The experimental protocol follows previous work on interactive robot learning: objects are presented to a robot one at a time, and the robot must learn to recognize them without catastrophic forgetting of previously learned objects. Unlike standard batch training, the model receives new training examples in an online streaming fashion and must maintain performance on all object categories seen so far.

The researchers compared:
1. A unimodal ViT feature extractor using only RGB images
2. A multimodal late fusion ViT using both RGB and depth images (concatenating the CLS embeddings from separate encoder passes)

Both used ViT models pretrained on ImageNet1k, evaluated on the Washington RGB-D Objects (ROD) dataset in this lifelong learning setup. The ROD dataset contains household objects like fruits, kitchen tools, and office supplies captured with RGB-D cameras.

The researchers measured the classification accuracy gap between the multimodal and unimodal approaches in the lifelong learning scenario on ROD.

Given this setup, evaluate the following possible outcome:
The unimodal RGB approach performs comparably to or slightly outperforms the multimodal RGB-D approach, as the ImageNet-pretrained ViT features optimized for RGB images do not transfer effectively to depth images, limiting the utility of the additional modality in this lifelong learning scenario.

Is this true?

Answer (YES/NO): NO